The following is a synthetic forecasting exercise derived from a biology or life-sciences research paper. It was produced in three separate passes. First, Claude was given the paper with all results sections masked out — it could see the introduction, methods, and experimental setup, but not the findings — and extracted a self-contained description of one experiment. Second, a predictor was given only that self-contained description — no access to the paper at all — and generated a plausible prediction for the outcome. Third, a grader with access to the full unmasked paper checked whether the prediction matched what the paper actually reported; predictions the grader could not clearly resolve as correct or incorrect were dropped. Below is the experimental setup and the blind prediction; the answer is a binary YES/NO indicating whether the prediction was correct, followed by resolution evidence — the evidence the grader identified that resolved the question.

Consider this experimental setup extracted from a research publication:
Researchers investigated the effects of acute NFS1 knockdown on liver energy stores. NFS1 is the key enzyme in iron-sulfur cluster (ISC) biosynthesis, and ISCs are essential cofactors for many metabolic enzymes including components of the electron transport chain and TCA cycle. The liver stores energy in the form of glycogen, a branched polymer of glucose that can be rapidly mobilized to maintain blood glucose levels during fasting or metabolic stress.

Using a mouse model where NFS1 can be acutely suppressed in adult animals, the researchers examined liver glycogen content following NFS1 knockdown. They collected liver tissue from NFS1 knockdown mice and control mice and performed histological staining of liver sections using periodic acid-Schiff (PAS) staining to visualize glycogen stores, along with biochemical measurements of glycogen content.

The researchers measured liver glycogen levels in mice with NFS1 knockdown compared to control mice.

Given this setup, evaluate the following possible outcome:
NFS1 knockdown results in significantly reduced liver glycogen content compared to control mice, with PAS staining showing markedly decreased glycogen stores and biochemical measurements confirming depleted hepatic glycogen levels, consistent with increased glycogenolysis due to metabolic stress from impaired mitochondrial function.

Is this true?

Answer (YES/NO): NO